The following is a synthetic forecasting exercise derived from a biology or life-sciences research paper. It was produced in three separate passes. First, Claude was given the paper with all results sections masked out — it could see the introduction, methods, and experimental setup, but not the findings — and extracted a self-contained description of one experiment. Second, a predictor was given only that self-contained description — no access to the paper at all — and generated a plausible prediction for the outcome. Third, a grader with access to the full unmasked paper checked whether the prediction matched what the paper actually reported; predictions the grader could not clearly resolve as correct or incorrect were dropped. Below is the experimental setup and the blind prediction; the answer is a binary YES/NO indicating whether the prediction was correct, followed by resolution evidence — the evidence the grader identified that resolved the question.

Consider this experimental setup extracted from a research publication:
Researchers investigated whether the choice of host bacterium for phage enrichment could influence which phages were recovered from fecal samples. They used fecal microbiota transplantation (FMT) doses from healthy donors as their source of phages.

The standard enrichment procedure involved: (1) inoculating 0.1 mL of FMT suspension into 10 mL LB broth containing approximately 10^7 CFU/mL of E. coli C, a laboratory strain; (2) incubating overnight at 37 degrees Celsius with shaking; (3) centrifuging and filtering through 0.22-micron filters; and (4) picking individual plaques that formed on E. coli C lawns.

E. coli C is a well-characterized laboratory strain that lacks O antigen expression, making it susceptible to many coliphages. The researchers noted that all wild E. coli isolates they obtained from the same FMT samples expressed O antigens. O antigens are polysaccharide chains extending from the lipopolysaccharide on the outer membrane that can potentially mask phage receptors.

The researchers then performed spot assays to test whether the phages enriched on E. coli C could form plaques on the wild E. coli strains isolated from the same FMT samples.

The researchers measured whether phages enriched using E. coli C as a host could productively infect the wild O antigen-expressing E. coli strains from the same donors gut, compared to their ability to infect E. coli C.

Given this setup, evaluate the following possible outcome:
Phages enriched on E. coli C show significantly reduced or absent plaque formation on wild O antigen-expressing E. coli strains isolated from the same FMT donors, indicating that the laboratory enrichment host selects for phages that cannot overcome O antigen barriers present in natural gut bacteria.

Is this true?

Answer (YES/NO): YES